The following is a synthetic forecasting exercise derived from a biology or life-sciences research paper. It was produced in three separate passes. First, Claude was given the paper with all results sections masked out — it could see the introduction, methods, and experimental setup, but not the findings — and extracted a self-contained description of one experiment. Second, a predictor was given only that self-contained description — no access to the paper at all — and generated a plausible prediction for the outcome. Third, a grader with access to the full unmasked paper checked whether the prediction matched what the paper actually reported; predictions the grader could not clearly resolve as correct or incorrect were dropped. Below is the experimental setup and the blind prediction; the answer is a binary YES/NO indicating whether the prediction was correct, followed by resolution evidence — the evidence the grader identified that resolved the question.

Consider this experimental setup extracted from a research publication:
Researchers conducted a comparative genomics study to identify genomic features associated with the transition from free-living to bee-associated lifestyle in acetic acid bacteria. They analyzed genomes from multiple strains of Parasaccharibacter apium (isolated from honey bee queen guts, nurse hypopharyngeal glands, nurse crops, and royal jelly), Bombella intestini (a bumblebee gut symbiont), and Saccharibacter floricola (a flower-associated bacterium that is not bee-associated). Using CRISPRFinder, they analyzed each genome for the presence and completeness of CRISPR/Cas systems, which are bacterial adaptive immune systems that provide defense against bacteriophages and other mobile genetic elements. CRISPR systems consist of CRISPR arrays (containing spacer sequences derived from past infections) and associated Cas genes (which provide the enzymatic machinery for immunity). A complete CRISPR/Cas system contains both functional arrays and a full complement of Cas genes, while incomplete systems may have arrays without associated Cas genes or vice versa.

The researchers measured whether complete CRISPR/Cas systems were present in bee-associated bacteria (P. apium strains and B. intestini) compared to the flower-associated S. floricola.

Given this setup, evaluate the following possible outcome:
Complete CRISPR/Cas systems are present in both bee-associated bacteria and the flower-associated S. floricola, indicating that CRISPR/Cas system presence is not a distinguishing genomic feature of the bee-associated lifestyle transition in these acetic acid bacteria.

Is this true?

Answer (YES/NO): NO